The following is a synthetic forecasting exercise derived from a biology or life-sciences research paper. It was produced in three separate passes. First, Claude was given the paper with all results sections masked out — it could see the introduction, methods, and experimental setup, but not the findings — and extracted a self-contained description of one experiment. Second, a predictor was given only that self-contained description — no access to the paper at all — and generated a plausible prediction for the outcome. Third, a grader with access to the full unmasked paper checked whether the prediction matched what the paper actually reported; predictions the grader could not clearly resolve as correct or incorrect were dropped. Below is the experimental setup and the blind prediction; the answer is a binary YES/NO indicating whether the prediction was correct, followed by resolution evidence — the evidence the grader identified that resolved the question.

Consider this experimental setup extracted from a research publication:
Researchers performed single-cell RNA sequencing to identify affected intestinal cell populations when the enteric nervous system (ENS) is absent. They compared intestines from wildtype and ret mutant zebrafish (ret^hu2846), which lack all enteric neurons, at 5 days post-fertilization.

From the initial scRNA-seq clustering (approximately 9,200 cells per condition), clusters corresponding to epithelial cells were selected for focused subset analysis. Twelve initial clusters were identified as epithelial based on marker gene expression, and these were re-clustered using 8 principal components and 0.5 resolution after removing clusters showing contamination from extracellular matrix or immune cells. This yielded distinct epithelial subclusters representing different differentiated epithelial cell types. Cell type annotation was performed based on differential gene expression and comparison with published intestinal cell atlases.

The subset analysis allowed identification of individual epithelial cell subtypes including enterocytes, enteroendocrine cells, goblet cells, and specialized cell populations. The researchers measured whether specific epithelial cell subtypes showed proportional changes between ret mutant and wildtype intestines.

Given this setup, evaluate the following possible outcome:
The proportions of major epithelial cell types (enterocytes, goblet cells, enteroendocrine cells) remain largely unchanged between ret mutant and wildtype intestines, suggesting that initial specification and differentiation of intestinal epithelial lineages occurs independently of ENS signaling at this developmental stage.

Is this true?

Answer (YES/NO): NO